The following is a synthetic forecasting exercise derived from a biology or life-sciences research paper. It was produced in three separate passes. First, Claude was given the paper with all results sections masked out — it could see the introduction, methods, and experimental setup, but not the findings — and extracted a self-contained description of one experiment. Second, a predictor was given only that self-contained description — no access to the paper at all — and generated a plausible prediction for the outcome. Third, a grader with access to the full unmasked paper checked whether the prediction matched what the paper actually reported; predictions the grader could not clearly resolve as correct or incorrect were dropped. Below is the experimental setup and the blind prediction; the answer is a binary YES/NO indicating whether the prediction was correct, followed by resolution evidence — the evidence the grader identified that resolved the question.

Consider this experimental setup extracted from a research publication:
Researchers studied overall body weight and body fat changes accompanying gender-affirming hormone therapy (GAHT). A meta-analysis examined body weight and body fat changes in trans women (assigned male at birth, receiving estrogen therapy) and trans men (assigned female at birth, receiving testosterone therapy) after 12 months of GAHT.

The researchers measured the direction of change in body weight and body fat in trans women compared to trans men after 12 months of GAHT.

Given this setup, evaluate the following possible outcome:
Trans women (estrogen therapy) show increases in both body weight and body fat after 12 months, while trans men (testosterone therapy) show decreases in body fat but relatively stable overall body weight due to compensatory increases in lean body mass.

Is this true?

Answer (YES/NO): NO